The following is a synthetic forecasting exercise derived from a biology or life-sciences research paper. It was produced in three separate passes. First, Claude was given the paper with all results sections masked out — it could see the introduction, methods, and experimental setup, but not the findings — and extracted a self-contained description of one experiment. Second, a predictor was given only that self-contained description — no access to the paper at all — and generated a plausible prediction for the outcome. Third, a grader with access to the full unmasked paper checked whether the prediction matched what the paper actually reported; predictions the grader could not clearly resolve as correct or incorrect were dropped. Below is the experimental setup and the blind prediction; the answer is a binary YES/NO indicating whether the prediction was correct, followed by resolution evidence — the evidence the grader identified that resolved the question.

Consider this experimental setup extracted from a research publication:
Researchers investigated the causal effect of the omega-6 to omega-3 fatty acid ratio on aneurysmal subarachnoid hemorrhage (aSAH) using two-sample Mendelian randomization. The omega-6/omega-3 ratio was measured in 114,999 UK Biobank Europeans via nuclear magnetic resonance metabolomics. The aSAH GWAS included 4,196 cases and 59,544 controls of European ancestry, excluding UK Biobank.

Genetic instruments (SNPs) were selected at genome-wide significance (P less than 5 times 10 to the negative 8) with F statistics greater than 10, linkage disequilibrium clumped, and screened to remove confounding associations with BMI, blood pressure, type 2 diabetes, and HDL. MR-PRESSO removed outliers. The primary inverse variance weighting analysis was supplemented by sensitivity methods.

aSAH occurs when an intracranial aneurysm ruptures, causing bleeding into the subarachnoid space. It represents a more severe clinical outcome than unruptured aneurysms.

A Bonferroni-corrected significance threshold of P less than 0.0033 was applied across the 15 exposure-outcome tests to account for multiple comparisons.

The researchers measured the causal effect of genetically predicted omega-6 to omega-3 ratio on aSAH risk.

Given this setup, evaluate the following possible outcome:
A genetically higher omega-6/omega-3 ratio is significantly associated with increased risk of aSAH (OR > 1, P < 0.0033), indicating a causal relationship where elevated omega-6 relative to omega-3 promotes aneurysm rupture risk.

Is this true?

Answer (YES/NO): YES